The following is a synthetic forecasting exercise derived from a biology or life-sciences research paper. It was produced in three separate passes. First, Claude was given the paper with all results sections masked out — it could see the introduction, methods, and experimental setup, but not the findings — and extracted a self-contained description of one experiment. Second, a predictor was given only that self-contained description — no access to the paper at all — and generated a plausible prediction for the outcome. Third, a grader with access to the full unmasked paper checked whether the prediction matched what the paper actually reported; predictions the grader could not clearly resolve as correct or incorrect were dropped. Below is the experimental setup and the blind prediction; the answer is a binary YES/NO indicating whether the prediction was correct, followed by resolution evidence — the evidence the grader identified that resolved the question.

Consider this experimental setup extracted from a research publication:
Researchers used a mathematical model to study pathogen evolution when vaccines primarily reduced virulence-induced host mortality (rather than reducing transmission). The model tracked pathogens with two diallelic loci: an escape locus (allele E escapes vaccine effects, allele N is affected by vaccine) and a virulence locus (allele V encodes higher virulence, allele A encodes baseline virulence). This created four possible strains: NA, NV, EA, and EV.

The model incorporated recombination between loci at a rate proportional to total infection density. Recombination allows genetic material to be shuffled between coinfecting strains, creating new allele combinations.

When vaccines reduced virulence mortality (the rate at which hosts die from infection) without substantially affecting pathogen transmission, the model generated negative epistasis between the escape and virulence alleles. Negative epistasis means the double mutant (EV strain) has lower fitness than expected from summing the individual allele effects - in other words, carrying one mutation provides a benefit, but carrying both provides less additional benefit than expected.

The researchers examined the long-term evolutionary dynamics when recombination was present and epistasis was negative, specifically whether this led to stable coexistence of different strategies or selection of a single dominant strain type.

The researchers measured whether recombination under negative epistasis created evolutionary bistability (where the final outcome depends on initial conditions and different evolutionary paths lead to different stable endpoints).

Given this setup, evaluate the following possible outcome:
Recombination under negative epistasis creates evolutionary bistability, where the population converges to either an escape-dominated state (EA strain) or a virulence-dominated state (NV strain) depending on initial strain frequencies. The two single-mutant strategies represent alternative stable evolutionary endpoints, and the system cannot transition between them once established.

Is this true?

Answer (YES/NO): YES